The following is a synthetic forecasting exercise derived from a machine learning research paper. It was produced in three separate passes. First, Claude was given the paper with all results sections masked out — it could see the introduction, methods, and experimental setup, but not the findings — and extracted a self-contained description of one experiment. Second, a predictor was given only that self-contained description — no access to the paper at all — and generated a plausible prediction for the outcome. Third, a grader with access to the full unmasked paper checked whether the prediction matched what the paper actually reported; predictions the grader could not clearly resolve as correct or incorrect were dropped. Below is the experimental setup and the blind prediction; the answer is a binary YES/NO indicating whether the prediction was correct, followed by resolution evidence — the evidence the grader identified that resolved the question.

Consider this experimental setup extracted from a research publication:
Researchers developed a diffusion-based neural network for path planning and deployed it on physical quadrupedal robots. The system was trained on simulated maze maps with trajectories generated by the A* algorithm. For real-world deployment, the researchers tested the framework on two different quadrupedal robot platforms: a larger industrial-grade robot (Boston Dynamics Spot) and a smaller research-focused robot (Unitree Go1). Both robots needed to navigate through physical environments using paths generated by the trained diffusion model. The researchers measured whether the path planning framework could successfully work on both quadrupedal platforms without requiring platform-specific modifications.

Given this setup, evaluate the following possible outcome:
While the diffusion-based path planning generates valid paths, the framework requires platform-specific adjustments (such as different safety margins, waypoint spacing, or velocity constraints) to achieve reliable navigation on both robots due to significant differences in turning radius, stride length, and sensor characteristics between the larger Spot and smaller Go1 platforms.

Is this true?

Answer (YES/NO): NO